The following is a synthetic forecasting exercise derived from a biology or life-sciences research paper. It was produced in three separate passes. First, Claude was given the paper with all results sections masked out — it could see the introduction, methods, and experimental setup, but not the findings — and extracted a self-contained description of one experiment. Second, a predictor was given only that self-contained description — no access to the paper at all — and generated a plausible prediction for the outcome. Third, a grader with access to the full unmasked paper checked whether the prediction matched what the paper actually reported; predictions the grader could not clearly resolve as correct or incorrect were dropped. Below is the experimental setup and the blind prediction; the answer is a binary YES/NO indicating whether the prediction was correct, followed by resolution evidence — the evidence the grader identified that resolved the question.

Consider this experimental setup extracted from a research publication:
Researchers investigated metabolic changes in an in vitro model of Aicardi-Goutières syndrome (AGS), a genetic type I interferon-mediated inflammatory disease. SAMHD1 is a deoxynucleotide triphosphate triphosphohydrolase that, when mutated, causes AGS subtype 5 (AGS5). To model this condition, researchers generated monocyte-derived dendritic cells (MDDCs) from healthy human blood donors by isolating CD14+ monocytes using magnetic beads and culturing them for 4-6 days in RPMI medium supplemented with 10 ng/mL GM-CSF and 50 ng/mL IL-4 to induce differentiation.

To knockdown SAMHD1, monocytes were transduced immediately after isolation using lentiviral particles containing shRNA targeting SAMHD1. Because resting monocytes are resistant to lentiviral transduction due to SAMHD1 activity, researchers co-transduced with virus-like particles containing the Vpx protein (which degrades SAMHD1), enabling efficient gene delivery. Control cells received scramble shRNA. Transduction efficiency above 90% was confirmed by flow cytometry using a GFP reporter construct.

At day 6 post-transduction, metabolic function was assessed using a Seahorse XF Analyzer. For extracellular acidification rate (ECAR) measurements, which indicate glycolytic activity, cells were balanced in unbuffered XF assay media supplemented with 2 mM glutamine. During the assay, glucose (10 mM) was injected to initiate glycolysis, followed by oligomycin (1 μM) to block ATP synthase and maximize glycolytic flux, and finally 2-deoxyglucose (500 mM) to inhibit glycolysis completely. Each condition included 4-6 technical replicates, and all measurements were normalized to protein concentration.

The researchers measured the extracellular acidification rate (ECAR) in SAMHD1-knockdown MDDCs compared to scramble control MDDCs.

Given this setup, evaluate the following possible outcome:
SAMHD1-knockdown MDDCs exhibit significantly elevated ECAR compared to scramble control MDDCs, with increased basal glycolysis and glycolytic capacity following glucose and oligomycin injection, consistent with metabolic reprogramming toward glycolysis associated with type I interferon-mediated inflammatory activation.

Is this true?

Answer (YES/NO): NO